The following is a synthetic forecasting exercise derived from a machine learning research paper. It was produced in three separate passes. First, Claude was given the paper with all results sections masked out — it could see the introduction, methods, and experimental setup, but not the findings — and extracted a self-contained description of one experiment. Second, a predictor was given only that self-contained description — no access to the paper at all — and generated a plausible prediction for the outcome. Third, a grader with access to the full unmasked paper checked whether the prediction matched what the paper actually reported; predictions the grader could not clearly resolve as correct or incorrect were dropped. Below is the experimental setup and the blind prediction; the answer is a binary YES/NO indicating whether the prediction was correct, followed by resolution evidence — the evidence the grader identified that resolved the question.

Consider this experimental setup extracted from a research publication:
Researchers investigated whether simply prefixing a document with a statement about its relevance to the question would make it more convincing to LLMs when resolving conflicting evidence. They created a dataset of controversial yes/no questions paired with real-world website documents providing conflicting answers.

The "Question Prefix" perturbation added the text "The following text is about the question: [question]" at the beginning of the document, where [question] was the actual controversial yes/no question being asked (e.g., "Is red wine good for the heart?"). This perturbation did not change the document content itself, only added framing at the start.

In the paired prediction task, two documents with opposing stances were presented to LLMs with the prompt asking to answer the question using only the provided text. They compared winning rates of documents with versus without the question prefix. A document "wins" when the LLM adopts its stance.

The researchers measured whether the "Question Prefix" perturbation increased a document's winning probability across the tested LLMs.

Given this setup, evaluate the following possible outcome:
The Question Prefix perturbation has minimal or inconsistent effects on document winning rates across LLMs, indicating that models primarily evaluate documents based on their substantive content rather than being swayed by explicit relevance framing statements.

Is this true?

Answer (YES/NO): NO